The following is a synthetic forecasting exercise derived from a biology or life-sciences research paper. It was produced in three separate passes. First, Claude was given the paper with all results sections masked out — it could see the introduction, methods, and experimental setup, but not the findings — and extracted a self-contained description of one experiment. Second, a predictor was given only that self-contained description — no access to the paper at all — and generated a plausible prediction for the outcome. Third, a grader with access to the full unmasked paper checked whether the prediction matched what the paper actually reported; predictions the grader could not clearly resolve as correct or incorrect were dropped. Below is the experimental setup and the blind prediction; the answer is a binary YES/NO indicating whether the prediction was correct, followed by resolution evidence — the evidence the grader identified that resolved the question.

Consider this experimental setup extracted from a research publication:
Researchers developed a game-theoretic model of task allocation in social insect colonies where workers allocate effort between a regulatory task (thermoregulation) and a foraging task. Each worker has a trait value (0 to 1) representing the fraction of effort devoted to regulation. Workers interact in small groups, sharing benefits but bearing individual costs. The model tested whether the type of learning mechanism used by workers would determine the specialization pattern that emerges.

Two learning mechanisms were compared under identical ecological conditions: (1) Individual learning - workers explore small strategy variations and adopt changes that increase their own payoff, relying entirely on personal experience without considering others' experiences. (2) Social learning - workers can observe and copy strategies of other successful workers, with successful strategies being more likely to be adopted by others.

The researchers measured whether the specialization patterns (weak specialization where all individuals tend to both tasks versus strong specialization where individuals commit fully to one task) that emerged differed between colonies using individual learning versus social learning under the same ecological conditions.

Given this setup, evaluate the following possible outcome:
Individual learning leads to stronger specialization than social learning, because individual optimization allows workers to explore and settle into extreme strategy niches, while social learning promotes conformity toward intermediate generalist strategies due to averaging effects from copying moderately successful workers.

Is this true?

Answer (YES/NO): NO